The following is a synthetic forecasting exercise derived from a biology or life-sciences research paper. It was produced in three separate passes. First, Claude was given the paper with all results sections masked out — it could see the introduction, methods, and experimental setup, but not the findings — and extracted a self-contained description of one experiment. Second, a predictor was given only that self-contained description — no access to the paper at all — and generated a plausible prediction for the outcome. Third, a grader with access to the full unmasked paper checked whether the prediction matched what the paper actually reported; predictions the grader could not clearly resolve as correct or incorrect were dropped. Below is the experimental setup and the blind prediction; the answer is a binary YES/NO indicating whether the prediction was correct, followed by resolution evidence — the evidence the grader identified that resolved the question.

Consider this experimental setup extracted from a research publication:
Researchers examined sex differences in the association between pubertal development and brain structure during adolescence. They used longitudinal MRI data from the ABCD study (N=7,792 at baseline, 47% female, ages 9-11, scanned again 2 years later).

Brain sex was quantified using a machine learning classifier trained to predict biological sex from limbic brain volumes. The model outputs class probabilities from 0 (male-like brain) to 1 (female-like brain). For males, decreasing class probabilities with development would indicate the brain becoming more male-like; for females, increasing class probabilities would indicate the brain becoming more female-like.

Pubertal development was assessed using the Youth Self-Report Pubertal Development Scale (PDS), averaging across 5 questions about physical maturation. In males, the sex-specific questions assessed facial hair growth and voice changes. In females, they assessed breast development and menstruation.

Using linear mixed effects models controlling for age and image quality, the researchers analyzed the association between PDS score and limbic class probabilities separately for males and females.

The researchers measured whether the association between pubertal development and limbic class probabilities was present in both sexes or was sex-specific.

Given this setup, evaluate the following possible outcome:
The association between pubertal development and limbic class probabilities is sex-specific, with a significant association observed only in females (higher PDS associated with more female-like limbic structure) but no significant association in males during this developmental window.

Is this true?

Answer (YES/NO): NO